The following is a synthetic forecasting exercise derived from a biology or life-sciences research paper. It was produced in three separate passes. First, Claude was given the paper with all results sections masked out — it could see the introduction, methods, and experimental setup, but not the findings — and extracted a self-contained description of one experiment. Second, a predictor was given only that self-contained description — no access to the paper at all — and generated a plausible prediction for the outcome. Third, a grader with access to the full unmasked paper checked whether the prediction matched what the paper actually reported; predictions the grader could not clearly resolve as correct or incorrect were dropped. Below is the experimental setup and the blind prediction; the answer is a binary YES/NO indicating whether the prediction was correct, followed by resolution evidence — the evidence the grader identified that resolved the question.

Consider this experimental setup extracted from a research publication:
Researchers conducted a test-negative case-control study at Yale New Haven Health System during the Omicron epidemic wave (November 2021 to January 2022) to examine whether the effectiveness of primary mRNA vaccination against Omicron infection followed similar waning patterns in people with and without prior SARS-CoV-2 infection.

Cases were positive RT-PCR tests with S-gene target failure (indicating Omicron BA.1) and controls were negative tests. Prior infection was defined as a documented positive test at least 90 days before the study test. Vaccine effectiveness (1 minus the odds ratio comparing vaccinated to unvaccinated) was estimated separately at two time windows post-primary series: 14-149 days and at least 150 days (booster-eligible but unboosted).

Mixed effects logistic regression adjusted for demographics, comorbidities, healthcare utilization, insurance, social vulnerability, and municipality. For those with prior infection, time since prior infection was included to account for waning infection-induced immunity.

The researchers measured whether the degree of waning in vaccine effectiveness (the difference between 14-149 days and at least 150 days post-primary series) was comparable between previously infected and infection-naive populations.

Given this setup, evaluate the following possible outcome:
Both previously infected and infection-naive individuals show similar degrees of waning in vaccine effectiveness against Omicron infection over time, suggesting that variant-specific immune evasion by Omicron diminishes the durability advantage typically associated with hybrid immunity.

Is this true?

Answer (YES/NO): NO